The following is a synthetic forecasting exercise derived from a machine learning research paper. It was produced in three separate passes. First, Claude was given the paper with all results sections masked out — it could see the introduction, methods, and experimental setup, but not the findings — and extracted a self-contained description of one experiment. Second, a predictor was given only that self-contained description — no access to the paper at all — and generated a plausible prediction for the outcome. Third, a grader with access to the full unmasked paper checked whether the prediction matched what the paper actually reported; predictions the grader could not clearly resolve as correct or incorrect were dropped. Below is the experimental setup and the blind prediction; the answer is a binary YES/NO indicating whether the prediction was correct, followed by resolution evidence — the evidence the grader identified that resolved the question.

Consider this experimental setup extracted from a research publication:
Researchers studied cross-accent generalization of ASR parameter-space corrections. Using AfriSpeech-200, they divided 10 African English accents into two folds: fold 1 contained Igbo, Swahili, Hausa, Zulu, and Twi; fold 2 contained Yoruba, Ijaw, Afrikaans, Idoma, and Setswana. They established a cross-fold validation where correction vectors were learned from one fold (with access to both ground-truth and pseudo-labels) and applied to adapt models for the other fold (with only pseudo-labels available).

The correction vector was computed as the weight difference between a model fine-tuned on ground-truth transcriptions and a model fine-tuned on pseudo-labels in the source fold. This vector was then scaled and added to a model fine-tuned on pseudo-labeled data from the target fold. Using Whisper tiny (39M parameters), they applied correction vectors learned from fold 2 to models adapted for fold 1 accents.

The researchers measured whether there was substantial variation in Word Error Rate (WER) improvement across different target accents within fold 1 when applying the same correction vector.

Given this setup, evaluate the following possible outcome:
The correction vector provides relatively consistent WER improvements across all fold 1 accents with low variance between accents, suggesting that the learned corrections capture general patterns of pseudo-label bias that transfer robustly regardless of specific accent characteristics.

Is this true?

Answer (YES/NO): NO